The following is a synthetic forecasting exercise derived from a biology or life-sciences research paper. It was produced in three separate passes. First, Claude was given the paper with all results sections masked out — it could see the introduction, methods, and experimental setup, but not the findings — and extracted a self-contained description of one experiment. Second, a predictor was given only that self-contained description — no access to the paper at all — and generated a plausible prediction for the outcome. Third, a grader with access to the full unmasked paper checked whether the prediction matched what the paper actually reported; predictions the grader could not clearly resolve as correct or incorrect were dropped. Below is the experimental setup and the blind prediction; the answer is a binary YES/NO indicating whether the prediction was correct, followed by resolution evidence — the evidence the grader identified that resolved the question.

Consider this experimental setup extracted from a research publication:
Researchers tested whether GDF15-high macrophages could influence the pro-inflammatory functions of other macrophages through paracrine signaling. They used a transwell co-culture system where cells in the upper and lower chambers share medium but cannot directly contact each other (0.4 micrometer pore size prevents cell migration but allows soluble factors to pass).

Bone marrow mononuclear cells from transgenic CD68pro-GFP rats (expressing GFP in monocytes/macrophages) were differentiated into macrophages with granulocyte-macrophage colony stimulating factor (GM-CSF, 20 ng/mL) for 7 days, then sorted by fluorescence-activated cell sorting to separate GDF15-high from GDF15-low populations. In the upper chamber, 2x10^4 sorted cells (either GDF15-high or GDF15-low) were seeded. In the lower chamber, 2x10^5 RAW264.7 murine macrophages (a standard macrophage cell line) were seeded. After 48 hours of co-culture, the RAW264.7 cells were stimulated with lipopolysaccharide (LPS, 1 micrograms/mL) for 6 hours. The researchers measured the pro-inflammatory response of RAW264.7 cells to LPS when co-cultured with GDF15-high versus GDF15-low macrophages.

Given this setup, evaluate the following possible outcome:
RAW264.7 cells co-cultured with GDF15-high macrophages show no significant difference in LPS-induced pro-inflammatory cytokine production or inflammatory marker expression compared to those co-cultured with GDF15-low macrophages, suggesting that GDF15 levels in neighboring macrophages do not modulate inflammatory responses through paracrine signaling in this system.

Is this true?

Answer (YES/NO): NO